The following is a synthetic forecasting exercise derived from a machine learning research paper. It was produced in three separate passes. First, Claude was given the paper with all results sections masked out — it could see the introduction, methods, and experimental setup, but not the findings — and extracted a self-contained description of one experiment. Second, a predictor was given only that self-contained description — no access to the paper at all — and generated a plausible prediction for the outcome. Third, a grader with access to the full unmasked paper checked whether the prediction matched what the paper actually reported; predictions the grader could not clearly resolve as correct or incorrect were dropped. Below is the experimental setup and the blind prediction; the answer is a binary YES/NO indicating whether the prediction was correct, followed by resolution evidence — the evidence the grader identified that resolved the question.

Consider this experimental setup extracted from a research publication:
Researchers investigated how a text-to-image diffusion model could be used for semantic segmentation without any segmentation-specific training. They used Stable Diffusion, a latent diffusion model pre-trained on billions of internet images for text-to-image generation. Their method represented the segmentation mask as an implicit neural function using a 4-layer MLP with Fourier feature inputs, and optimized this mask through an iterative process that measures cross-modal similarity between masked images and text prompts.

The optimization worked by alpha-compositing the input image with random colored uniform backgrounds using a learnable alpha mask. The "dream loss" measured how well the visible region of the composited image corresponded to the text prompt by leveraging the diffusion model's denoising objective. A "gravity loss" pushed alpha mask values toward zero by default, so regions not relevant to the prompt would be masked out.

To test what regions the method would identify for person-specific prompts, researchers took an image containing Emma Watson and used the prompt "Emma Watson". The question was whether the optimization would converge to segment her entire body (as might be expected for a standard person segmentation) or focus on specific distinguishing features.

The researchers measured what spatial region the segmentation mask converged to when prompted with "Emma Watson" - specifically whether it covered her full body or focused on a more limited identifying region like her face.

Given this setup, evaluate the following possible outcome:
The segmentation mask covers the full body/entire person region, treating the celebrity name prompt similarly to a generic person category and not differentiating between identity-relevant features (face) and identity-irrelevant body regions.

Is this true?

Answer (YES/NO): NO